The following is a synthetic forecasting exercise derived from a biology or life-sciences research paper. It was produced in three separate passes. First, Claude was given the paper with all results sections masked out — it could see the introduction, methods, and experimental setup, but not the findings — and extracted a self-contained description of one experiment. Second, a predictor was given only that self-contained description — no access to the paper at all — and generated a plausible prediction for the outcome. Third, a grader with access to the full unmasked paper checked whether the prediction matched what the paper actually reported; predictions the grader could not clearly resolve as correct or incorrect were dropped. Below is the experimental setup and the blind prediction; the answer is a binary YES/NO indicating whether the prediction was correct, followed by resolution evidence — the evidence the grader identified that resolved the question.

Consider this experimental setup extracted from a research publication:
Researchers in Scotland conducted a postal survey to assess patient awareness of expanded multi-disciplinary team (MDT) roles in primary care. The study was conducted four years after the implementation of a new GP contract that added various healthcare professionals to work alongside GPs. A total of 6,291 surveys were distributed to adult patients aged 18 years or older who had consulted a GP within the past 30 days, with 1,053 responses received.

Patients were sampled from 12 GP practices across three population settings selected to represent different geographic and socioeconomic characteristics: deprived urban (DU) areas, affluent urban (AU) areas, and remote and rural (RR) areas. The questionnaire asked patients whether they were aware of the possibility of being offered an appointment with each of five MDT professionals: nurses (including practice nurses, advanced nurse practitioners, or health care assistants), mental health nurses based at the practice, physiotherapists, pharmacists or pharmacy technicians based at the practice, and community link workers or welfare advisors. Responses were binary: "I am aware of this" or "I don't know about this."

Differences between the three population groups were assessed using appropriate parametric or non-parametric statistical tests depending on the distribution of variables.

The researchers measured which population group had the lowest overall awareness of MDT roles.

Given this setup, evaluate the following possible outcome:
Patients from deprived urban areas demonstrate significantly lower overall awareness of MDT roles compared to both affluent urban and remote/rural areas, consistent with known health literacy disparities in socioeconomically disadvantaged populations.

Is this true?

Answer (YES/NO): NO